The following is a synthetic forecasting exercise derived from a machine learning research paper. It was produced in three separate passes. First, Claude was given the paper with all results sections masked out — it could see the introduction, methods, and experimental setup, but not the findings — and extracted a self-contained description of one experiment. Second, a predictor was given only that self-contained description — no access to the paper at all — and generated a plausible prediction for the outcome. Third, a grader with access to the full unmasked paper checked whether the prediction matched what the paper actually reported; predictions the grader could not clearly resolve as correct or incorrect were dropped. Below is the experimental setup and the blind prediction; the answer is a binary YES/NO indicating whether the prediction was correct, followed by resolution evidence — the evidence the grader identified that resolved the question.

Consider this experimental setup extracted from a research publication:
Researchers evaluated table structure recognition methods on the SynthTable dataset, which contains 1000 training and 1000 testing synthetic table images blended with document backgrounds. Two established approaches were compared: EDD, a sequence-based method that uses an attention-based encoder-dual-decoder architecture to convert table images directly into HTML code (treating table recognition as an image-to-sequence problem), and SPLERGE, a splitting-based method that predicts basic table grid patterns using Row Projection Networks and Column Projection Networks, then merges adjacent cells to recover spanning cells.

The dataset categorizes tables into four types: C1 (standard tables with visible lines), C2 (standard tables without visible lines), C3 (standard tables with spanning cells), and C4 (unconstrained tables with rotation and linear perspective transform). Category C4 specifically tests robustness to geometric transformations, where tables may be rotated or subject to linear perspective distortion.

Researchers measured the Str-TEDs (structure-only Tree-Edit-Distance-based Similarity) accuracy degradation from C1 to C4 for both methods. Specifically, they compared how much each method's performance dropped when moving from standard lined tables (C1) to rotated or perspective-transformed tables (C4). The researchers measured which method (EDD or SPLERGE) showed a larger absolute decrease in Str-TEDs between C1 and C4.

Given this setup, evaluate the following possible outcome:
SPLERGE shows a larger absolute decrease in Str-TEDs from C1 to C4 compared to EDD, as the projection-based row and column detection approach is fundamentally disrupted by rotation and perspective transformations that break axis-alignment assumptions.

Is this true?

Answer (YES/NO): YES